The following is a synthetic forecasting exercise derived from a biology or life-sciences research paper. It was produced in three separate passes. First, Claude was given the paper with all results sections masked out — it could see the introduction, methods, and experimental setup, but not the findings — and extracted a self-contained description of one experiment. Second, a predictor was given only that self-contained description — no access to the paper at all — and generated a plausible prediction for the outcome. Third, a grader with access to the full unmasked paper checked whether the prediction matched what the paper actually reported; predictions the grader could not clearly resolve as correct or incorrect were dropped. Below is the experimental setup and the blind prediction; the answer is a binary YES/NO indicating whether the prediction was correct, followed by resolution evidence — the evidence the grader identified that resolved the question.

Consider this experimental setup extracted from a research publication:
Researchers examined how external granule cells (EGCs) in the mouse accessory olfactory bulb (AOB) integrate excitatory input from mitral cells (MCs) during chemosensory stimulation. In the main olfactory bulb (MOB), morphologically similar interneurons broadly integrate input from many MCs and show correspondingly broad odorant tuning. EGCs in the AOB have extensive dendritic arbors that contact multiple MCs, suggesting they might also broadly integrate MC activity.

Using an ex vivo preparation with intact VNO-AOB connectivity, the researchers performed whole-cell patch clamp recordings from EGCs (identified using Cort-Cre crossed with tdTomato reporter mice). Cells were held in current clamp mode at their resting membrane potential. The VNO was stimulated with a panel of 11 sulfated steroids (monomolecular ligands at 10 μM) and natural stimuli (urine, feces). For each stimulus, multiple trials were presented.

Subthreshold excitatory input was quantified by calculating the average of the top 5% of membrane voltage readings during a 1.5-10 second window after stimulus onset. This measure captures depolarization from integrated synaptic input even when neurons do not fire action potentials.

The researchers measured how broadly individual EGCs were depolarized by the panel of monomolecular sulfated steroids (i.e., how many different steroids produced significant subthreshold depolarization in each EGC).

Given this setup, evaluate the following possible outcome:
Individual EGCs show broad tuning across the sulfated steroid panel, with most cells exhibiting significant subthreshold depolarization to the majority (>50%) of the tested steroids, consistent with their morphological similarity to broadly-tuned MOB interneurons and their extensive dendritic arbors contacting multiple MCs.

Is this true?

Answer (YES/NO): NO